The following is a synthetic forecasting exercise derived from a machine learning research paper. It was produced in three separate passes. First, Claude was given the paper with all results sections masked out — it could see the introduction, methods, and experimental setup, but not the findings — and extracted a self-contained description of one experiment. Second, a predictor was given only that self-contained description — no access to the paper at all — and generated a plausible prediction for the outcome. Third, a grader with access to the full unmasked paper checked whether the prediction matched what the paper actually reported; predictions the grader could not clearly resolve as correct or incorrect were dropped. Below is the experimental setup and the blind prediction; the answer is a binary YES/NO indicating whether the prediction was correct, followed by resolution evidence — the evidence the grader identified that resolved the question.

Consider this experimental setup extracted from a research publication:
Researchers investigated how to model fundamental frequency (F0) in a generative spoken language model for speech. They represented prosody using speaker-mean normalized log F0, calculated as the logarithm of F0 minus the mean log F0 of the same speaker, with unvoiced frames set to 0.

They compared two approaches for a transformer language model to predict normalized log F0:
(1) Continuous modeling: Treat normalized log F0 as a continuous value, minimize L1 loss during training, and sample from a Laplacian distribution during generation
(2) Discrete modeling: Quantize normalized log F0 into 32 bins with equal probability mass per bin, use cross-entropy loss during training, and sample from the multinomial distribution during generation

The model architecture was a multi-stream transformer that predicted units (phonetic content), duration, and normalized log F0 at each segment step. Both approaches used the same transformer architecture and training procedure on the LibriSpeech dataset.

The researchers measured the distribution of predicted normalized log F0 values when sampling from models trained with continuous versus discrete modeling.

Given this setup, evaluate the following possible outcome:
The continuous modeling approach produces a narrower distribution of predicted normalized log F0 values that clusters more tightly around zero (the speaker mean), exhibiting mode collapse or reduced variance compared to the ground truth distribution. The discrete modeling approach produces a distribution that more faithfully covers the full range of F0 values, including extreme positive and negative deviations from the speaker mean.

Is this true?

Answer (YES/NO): YES